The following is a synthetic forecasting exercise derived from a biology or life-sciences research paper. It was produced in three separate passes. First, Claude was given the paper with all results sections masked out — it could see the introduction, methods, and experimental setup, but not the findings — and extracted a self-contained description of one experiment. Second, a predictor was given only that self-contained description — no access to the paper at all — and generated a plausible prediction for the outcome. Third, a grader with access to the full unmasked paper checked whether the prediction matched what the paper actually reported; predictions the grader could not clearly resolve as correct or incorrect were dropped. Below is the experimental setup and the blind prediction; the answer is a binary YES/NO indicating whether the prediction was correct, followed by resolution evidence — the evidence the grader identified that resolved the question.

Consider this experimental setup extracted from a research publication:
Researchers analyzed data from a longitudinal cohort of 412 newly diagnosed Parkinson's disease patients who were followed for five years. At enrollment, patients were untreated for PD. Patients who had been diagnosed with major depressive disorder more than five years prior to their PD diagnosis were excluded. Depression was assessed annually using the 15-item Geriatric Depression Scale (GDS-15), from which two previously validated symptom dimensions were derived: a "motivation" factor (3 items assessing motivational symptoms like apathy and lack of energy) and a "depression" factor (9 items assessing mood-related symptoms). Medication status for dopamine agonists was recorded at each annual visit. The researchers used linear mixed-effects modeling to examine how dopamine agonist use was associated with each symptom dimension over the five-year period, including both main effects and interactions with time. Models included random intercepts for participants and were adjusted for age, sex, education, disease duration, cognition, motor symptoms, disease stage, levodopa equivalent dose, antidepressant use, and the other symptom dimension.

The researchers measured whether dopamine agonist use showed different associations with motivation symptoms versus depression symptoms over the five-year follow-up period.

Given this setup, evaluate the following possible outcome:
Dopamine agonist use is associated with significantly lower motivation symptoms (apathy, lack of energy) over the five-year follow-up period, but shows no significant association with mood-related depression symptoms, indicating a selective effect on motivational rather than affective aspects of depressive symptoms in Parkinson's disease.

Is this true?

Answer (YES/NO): YES